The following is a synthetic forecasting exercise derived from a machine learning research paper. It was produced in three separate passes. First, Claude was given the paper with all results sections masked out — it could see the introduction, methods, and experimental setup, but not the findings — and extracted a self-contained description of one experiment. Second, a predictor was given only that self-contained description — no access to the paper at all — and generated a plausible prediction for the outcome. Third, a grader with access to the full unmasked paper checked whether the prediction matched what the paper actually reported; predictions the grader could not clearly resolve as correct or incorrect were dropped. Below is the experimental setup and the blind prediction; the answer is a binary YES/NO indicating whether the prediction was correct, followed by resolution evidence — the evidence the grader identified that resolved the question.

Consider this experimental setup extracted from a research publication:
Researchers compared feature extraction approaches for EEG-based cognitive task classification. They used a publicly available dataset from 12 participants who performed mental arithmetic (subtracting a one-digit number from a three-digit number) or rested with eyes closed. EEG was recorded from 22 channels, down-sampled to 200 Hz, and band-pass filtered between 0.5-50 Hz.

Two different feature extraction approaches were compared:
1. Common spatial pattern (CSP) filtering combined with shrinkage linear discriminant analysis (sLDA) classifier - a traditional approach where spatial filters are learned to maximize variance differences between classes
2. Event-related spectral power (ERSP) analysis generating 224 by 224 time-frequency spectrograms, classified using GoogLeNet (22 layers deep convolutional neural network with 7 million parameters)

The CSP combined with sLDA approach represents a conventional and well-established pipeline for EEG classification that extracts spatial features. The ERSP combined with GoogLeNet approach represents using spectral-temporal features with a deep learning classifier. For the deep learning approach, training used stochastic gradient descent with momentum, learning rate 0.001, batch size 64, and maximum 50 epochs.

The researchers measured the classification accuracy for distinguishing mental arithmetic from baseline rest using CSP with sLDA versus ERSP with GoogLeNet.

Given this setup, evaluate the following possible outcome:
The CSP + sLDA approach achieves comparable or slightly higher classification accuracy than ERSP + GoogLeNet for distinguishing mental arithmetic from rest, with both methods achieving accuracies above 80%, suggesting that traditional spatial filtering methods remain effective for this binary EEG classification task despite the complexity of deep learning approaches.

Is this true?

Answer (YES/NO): NO